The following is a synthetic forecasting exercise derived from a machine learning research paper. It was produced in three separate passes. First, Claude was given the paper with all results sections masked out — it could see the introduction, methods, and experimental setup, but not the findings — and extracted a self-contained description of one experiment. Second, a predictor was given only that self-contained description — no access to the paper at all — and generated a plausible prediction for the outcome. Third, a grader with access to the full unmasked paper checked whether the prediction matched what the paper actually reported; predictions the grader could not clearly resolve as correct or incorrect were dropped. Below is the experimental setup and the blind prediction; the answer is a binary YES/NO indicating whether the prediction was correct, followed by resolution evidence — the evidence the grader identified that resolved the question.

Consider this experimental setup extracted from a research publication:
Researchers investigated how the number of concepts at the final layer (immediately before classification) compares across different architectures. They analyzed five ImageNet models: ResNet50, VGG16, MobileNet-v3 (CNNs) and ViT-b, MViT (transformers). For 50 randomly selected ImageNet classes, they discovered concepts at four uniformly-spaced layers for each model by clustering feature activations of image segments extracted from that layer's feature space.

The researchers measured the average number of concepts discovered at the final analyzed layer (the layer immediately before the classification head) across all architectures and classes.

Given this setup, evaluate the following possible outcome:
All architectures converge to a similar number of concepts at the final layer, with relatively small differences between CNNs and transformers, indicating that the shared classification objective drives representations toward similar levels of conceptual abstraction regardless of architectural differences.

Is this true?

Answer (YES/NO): YES